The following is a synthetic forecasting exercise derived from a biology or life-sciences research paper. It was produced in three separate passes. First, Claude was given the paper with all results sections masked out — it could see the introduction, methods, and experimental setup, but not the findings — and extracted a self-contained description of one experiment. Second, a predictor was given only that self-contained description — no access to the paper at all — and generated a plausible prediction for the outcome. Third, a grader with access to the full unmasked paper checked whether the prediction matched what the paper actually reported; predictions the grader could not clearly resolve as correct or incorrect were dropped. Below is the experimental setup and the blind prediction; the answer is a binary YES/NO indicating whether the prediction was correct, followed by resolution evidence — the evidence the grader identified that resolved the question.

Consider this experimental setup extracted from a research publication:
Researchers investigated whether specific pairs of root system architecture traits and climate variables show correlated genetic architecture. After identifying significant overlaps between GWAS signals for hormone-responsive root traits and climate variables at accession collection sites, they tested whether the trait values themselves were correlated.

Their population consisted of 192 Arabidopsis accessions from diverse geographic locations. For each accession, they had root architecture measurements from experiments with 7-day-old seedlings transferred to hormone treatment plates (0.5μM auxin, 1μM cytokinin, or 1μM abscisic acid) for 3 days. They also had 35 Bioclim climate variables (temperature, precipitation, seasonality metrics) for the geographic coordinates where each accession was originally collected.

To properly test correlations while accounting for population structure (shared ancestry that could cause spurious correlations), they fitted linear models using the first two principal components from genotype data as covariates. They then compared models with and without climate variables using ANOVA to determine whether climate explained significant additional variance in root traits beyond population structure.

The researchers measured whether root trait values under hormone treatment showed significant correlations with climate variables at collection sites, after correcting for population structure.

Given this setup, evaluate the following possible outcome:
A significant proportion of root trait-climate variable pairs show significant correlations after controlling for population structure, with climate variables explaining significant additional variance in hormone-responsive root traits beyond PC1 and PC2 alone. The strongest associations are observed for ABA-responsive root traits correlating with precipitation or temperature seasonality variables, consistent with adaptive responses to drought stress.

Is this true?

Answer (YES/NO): NO